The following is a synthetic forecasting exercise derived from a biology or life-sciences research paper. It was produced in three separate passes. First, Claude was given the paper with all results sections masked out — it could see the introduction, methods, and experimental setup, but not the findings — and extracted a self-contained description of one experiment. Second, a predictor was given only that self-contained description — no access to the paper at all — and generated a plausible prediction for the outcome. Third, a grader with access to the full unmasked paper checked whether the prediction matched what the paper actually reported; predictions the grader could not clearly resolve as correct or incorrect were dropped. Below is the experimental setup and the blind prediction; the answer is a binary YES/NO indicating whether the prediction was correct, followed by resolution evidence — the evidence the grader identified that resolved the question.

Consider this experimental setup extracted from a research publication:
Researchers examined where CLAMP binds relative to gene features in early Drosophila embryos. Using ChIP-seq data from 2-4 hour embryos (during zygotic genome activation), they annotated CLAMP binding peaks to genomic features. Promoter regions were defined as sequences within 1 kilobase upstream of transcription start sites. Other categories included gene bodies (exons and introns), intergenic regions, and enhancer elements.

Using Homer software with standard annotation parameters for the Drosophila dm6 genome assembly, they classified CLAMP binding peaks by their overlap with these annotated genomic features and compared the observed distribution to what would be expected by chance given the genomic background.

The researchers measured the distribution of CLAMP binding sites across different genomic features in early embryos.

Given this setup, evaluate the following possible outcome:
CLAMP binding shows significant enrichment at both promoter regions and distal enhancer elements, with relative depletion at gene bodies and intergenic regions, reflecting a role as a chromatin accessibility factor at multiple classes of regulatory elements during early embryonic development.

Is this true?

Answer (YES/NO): NO